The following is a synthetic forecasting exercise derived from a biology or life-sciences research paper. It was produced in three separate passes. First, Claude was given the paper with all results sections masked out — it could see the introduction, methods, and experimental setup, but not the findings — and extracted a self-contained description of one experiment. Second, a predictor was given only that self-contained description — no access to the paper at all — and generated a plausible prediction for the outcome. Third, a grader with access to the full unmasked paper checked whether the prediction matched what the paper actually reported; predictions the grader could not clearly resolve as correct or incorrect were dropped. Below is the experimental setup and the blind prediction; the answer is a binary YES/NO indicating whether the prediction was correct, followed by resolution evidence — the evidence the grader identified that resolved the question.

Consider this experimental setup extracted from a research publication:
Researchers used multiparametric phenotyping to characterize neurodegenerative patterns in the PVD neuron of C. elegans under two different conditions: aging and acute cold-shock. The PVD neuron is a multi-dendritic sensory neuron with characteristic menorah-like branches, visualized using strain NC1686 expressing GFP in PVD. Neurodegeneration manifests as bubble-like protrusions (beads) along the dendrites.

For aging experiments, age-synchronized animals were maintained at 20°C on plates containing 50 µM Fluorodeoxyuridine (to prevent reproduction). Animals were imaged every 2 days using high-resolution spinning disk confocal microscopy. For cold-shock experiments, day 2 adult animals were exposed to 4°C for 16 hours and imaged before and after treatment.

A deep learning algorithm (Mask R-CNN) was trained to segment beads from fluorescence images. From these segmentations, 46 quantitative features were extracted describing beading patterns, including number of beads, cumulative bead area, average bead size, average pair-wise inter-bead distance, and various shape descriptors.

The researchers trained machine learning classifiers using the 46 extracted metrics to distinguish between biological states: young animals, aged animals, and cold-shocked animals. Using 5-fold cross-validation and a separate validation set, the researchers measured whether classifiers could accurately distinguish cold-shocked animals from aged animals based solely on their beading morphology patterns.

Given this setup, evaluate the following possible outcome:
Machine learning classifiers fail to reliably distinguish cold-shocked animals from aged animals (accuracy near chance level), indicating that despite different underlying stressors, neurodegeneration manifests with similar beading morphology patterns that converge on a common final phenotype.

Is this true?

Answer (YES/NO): NO